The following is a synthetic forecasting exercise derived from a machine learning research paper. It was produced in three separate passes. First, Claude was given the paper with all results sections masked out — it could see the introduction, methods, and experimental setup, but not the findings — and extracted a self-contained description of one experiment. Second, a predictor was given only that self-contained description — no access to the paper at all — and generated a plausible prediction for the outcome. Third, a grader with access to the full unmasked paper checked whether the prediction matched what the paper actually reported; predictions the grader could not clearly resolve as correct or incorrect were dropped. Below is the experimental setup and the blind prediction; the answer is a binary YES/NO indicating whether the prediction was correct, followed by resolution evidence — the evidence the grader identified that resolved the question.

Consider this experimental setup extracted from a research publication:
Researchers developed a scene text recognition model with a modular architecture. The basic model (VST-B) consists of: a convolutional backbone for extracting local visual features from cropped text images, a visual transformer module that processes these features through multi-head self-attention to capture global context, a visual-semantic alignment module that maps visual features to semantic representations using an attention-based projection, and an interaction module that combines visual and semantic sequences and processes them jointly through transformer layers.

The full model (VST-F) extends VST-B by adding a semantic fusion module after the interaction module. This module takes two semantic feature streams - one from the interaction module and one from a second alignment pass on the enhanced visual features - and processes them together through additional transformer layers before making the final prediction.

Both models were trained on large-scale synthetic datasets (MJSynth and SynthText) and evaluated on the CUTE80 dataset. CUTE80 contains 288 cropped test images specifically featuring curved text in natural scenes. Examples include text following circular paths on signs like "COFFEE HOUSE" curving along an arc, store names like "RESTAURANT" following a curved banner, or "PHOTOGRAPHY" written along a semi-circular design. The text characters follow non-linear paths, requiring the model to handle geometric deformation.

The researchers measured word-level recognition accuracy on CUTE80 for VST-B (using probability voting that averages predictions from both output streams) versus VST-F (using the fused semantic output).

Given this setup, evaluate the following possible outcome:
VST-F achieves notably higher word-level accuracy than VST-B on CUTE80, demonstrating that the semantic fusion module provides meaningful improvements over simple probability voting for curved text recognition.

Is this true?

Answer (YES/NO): NO